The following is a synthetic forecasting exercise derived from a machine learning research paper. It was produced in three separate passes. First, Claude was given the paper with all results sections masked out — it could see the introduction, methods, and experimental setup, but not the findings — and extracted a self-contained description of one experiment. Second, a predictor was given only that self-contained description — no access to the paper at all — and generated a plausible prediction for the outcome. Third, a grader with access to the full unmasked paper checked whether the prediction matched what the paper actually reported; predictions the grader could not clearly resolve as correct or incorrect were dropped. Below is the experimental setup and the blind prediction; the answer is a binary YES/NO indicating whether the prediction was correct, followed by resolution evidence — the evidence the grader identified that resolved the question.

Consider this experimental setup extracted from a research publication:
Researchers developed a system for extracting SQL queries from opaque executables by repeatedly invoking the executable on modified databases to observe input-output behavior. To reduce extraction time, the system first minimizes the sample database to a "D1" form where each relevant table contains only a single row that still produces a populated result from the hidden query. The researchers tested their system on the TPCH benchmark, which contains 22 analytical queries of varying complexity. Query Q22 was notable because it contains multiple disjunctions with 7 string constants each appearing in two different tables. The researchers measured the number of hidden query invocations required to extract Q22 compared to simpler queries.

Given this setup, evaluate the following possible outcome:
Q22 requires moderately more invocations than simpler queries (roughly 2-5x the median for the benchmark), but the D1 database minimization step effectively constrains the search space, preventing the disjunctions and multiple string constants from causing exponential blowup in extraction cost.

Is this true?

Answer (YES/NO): NO